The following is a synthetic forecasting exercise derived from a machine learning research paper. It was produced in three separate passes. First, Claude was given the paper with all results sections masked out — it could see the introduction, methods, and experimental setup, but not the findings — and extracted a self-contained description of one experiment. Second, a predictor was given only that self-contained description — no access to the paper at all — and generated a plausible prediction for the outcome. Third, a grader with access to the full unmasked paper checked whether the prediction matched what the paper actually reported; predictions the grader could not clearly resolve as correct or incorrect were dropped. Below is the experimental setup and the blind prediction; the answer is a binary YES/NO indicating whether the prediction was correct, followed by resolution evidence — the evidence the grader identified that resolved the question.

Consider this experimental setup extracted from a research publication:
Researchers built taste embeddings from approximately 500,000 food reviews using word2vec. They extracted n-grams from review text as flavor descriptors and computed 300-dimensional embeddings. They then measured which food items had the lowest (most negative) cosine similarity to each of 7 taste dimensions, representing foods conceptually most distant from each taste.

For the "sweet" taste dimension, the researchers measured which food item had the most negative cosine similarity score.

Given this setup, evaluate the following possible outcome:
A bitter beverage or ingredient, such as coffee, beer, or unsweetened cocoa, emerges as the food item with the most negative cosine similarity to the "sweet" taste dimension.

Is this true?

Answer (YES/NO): NO